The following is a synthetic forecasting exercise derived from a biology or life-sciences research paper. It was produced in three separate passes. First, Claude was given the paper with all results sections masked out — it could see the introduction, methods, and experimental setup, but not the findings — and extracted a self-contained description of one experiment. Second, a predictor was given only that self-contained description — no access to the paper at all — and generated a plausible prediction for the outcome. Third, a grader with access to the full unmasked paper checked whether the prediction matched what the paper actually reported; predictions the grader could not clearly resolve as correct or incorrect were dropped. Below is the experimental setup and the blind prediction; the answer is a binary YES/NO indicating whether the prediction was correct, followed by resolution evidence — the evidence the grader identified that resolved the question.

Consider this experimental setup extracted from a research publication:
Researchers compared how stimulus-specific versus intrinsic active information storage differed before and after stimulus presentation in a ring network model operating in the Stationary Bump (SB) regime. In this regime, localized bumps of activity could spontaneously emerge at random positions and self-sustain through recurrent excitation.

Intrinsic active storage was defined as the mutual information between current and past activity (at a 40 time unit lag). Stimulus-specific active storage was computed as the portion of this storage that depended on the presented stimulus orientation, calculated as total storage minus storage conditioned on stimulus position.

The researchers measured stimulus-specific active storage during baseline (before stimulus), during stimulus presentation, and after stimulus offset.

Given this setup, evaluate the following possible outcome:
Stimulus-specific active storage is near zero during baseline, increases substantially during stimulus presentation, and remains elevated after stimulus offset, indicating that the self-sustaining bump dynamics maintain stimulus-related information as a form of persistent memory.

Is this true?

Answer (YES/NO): YES